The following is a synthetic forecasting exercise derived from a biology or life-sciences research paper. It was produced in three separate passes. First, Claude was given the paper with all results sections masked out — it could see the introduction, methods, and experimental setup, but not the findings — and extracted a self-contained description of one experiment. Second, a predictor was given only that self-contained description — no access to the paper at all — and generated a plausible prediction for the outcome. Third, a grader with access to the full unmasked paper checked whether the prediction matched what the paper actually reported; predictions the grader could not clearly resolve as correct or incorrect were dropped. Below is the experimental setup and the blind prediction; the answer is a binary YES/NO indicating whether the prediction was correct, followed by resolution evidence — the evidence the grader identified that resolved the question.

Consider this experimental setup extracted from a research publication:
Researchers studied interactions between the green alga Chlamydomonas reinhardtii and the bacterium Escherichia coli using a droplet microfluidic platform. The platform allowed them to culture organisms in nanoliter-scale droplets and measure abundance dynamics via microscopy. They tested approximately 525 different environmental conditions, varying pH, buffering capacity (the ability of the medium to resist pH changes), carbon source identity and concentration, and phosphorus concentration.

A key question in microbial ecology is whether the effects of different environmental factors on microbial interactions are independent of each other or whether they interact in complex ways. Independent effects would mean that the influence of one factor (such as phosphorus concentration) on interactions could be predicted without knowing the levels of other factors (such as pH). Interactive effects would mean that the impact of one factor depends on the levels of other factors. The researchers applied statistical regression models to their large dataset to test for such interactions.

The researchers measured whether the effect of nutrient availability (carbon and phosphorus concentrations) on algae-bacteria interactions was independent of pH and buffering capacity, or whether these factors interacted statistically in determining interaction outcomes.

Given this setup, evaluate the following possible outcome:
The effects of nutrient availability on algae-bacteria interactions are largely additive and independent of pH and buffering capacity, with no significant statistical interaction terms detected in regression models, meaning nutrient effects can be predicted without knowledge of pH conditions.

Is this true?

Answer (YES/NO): NO